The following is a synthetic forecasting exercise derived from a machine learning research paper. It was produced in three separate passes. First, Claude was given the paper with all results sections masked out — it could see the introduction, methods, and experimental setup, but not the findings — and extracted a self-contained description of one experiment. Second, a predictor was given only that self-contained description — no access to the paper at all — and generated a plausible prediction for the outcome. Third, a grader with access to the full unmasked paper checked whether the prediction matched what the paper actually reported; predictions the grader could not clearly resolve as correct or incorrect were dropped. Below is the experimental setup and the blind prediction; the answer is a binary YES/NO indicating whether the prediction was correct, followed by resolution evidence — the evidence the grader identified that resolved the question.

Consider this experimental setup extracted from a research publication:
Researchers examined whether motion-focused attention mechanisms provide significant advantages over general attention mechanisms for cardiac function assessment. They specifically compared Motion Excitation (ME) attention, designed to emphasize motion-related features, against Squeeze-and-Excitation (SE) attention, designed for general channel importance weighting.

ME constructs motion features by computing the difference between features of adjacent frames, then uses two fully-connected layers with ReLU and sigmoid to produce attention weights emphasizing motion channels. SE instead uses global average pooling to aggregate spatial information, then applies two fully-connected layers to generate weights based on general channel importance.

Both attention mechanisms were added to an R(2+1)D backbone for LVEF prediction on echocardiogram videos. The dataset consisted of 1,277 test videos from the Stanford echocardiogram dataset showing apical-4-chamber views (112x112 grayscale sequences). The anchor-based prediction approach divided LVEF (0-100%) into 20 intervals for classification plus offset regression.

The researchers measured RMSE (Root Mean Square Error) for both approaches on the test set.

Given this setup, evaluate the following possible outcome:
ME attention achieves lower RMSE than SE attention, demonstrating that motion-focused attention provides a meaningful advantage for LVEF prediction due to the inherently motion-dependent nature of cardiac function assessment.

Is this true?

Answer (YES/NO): NO